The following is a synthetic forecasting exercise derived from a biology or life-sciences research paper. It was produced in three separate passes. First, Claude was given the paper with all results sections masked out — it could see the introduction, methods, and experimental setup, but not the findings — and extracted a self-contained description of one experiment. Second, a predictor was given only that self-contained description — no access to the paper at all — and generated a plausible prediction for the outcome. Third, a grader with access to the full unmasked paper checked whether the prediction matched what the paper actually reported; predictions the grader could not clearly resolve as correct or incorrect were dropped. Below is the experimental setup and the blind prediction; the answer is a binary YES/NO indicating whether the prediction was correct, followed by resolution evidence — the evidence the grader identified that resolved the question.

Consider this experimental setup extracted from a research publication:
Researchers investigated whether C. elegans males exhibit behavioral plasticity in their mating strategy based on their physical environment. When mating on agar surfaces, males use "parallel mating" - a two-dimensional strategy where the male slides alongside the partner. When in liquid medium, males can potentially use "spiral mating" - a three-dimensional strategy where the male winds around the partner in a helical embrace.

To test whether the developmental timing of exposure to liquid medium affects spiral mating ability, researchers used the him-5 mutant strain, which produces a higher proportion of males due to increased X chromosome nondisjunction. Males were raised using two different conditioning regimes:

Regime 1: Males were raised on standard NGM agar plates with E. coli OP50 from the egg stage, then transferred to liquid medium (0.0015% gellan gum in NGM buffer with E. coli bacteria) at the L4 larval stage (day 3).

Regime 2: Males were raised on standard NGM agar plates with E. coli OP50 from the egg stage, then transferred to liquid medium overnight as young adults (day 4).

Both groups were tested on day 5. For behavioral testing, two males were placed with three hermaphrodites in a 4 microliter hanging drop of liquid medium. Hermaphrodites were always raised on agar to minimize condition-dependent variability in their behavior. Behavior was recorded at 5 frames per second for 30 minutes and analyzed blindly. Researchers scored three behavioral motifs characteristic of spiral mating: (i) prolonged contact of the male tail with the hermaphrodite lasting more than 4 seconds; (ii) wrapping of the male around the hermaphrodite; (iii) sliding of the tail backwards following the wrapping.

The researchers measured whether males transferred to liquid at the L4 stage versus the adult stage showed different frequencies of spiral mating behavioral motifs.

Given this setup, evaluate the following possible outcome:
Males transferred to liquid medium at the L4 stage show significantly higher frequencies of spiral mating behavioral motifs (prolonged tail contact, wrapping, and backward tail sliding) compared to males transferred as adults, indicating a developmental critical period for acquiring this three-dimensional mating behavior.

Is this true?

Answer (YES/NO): YES